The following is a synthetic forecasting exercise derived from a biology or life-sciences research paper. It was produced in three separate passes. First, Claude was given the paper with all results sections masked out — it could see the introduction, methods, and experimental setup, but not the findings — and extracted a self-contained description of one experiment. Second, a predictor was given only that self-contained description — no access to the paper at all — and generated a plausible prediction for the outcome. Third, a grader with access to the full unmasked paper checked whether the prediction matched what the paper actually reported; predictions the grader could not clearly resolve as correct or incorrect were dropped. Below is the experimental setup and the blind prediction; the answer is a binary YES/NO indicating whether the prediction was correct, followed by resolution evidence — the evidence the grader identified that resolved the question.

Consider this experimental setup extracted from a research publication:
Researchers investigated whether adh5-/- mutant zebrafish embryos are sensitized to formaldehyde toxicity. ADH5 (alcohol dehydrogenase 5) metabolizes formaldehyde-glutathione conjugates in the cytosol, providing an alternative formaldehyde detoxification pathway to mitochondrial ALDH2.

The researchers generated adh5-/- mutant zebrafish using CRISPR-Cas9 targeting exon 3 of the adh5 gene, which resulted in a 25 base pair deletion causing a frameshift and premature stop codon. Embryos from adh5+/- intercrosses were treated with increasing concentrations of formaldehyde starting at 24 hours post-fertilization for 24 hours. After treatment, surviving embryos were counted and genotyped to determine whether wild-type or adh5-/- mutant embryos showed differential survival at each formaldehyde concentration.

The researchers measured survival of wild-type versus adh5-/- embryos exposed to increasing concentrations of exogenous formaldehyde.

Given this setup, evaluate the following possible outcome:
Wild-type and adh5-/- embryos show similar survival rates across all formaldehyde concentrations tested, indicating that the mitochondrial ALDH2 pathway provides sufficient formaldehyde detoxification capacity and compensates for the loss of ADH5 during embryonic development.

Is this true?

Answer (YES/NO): NO